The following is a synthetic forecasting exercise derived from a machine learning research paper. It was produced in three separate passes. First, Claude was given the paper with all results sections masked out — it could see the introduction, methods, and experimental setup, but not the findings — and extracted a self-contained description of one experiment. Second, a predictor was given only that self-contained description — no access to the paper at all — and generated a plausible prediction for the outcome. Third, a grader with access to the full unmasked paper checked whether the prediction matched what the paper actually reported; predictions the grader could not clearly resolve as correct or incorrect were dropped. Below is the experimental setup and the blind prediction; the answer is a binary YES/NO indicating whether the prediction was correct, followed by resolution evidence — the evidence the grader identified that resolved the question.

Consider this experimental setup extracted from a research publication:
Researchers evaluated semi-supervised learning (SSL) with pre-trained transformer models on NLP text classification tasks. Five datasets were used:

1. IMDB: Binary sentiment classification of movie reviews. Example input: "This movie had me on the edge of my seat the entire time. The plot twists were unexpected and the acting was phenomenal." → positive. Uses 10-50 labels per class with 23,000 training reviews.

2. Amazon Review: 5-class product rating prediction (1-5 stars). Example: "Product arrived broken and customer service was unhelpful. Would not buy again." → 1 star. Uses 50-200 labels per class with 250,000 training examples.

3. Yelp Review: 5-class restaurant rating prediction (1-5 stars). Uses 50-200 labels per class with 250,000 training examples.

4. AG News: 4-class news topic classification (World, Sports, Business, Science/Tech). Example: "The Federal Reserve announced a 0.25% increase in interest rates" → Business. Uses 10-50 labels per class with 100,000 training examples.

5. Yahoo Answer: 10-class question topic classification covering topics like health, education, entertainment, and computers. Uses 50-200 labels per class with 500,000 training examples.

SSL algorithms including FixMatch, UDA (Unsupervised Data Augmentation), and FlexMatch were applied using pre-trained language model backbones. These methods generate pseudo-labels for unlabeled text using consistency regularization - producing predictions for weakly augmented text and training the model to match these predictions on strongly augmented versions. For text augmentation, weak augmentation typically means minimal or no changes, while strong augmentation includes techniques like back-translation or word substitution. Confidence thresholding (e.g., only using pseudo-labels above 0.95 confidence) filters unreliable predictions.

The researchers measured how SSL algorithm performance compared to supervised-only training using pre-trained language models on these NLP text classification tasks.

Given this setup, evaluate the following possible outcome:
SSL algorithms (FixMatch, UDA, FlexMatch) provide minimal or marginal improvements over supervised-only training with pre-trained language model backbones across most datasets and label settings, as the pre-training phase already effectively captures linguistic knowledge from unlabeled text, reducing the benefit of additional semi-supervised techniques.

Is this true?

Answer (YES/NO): NO